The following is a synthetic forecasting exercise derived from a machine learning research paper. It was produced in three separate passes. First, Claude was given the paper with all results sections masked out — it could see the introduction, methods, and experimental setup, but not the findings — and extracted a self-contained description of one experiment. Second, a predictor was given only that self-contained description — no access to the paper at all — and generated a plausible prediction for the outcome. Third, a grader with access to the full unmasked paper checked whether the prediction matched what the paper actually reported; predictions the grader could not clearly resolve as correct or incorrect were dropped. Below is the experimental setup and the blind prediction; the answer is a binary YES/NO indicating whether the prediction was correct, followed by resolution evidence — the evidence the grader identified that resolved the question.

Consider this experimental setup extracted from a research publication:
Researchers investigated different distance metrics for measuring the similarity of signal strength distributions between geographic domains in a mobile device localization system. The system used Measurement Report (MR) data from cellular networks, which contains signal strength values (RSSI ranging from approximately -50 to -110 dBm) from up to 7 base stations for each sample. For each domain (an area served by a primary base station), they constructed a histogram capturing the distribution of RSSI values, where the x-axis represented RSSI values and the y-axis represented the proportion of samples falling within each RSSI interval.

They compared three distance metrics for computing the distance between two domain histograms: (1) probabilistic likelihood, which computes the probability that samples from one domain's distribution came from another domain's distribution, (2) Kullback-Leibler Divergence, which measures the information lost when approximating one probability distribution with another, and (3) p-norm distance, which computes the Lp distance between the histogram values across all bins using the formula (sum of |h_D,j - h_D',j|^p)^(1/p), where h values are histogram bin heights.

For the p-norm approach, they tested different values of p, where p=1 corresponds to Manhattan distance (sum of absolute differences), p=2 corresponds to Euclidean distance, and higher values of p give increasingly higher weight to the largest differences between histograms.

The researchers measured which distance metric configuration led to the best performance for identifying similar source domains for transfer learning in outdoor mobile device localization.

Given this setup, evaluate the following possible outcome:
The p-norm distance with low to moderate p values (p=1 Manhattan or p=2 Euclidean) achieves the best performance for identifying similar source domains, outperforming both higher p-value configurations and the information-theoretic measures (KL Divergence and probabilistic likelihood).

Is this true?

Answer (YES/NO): NO